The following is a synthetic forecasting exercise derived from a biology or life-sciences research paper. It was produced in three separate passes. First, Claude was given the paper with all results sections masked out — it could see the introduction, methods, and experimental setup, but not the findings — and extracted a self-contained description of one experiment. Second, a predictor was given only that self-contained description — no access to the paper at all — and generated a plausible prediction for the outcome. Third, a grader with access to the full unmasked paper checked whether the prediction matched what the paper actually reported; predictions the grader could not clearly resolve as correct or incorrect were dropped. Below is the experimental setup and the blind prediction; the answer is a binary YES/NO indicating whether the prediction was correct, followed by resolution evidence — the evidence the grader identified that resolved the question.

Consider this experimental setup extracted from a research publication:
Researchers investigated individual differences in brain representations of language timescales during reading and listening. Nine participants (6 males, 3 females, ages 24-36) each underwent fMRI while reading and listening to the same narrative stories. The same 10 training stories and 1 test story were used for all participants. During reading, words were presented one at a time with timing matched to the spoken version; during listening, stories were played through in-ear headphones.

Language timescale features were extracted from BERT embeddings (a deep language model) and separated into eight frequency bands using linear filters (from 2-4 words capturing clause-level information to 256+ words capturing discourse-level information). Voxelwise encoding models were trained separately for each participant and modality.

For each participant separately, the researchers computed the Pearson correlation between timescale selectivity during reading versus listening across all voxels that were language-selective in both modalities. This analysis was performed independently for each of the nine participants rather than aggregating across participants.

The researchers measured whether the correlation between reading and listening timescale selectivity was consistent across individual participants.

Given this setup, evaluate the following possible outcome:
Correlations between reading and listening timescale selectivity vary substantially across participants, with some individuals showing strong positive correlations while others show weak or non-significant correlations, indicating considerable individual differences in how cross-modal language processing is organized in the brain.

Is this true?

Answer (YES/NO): NO